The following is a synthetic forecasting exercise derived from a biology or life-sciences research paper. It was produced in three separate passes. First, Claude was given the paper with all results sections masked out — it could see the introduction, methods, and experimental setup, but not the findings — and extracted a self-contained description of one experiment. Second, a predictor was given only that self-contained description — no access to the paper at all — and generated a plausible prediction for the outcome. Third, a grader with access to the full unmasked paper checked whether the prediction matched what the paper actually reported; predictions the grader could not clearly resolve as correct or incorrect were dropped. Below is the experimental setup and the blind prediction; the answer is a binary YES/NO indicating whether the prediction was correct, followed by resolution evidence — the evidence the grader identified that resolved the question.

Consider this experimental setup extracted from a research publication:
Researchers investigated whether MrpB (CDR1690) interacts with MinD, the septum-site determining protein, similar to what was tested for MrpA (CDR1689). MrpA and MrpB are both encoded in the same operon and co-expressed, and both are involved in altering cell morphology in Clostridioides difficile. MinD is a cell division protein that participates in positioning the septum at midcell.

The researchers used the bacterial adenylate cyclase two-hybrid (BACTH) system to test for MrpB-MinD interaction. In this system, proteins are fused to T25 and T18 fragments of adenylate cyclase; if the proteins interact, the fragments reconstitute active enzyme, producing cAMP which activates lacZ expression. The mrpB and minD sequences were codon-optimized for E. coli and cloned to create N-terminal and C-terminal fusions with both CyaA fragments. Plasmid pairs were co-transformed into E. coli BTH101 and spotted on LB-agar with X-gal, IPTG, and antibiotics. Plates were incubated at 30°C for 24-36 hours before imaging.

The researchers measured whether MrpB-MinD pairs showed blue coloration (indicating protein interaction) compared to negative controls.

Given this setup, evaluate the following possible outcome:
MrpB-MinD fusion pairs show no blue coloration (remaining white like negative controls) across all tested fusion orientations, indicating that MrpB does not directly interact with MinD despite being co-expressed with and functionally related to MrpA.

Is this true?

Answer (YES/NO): NO